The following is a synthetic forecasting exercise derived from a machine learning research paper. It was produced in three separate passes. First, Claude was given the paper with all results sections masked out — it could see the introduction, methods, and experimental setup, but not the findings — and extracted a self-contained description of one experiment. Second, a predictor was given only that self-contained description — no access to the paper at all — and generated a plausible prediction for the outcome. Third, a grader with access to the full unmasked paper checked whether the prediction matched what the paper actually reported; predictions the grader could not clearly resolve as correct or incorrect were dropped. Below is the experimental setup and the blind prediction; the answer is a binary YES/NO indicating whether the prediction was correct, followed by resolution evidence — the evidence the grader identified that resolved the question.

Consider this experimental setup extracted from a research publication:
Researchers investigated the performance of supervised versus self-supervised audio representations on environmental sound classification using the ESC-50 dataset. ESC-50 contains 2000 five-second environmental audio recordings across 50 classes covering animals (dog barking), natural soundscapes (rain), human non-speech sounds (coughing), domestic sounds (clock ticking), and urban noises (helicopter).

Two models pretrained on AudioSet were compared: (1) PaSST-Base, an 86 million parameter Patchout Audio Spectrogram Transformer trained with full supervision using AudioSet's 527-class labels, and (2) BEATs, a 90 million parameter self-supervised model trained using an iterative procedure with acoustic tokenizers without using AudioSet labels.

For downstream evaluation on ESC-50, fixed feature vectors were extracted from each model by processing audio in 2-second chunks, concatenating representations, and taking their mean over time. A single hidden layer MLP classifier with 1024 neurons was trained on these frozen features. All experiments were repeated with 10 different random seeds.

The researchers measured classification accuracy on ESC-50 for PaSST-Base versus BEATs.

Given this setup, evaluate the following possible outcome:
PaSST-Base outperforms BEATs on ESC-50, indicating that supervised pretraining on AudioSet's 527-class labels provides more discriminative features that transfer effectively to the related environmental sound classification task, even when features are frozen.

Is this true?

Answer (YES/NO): YES